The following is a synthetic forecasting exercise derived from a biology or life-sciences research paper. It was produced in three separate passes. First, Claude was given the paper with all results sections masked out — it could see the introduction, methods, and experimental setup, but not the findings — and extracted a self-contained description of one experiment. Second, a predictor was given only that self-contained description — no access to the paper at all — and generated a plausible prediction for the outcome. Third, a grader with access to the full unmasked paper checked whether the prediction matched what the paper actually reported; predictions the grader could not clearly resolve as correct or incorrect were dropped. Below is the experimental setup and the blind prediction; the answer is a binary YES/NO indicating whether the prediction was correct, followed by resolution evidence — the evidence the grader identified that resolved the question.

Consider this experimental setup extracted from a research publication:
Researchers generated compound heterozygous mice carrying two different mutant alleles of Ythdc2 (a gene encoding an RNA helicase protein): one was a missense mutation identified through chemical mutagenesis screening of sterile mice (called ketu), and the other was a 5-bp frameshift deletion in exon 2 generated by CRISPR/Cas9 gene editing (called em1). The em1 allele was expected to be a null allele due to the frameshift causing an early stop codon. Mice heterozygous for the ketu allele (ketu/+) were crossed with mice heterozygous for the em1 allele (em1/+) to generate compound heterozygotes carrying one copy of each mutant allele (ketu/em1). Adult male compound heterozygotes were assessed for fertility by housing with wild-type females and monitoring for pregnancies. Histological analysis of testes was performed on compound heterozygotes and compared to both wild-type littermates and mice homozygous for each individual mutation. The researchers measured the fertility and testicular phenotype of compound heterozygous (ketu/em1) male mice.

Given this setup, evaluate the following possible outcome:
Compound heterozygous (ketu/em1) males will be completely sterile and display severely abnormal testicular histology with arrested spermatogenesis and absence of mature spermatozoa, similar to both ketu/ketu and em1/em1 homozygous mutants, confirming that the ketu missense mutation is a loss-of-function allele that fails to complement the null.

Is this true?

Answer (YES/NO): YES